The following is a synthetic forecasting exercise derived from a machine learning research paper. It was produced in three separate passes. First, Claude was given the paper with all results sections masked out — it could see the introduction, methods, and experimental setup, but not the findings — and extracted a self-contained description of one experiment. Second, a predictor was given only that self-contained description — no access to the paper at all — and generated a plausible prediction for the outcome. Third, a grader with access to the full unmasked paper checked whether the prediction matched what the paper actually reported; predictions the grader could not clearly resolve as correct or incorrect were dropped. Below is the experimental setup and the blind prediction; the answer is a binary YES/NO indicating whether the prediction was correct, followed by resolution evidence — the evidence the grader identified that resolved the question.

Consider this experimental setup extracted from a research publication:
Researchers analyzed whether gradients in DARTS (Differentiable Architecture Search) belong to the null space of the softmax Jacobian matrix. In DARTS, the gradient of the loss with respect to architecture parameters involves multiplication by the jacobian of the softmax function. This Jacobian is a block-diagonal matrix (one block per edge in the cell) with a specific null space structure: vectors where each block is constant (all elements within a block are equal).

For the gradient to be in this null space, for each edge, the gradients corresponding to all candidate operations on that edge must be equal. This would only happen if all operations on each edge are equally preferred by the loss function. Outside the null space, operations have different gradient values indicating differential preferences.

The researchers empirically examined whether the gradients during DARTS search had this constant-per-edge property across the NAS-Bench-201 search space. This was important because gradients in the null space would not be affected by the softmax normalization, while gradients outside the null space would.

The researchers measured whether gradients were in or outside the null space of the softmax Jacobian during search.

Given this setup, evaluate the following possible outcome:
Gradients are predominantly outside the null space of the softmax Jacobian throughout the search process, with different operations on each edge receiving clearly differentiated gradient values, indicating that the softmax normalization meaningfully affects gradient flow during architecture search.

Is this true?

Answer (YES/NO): YES